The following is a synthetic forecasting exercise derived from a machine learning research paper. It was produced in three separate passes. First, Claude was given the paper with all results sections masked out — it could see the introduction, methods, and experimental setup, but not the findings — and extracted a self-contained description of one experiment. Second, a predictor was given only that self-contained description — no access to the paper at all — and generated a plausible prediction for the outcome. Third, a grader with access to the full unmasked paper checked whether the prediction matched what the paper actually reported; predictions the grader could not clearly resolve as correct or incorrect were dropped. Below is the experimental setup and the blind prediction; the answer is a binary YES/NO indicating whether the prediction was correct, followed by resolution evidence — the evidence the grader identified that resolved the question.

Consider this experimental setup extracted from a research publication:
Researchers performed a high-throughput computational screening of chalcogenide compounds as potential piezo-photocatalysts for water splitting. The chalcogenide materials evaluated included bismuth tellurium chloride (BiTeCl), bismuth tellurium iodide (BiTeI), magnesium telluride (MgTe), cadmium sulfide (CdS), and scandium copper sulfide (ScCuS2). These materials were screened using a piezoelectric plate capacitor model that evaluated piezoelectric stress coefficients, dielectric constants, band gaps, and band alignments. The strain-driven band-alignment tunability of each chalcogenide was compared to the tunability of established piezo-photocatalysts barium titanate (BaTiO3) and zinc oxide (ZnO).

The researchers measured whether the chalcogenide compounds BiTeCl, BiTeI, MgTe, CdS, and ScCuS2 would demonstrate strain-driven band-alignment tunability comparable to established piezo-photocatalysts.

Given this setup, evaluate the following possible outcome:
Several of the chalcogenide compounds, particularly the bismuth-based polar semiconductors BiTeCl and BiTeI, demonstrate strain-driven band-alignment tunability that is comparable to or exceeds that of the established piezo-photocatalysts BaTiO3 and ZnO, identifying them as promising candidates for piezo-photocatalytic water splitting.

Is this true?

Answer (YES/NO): NO